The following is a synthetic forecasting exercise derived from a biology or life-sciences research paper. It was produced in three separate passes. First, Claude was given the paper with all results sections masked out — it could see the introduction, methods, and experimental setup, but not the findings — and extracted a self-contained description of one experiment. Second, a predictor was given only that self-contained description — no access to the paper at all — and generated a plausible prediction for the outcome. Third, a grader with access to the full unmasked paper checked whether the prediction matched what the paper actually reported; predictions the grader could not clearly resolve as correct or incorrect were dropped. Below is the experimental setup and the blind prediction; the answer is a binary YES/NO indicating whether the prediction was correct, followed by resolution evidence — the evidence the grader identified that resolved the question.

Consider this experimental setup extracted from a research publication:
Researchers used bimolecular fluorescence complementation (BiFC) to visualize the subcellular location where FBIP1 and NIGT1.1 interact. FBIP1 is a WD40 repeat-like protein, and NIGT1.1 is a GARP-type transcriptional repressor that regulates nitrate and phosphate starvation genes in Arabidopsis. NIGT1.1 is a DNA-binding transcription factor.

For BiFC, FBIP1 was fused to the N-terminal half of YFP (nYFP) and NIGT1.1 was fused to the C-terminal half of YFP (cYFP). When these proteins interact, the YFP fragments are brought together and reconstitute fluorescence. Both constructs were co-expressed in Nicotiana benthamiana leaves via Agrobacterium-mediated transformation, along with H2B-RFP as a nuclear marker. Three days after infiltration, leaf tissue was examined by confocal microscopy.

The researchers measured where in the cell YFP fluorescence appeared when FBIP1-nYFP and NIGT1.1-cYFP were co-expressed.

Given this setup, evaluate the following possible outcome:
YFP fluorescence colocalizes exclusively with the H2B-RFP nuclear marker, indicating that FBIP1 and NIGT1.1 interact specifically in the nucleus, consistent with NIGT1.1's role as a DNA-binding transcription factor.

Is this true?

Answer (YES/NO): YES